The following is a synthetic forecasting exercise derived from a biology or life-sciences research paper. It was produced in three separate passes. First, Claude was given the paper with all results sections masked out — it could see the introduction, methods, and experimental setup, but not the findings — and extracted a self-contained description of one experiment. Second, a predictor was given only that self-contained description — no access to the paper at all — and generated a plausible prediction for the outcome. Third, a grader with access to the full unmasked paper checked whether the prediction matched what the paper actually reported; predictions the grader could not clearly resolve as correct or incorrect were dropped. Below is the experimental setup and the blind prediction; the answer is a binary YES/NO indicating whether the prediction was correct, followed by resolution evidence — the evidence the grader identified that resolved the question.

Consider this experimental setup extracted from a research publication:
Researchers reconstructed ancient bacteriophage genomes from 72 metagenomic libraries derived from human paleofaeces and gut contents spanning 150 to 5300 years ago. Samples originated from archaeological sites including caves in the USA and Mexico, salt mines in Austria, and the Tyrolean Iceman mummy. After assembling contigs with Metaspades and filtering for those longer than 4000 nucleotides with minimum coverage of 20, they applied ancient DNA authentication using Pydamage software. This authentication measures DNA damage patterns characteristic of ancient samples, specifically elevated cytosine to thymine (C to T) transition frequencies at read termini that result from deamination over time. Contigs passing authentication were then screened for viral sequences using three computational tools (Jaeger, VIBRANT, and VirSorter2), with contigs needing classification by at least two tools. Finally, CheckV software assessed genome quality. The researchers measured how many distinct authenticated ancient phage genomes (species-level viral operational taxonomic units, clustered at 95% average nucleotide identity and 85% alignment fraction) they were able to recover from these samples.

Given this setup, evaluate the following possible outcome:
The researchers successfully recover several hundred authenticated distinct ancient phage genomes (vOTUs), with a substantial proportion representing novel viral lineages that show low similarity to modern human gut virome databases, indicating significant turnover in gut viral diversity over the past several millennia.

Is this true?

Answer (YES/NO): YES